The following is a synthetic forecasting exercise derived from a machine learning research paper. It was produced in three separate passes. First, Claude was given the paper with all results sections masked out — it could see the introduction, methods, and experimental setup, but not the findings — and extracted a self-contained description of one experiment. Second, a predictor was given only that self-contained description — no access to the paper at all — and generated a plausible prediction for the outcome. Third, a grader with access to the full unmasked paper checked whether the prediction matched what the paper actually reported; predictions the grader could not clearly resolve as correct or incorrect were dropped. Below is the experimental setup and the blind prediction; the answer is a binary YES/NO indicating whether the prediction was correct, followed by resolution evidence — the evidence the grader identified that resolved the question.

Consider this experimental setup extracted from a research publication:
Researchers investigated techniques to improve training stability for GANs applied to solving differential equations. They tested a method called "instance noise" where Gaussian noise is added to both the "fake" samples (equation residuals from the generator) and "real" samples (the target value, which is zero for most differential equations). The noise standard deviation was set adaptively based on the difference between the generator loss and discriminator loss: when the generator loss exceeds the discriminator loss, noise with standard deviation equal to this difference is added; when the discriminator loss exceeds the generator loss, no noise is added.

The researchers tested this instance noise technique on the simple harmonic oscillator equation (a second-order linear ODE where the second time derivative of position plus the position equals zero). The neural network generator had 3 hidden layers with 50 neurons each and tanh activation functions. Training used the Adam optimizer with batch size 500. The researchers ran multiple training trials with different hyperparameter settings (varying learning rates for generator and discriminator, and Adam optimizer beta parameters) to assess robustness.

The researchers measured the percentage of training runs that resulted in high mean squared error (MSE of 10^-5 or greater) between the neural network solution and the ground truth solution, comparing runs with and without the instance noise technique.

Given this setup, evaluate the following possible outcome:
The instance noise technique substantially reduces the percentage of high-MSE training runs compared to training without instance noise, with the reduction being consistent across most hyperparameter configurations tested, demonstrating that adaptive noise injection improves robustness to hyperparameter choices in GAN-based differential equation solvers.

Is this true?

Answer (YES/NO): NO